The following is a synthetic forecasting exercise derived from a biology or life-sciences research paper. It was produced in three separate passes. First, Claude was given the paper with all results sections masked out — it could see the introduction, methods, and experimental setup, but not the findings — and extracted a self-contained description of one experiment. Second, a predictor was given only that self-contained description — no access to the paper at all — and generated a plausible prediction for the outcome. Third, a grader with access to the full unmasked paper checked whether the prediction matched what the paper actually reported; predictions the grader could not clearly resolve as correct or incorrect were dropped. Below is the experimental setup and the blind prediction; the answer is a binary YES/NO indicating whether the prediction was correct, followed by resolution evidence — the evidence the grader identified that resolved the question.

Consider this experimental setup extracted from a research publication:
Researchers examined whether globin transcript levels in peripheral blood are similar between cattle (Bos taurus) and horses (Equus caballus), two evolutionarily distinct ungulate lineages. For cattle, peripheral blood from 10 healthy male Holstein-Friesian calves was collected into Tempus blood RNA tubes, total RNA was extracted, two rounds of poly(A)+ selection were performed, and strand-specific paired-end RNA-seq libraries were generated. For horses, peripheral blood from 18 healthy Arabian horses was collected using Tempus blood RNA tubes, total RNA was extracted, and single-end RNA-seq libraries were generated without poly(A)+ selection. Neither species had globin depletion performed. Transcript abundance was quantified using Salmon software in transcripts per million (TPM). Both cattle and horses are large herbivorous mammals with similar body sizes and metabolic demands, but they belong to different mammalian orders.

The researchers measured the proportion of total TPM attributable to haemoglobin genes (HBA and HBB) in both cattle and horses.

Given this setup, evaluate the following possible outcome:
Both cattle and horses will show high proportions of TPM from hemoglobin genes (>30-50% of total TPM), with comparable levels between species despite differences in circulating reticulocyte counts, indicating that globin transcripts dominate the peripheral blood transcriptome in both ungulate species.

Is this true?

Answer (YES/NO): NO